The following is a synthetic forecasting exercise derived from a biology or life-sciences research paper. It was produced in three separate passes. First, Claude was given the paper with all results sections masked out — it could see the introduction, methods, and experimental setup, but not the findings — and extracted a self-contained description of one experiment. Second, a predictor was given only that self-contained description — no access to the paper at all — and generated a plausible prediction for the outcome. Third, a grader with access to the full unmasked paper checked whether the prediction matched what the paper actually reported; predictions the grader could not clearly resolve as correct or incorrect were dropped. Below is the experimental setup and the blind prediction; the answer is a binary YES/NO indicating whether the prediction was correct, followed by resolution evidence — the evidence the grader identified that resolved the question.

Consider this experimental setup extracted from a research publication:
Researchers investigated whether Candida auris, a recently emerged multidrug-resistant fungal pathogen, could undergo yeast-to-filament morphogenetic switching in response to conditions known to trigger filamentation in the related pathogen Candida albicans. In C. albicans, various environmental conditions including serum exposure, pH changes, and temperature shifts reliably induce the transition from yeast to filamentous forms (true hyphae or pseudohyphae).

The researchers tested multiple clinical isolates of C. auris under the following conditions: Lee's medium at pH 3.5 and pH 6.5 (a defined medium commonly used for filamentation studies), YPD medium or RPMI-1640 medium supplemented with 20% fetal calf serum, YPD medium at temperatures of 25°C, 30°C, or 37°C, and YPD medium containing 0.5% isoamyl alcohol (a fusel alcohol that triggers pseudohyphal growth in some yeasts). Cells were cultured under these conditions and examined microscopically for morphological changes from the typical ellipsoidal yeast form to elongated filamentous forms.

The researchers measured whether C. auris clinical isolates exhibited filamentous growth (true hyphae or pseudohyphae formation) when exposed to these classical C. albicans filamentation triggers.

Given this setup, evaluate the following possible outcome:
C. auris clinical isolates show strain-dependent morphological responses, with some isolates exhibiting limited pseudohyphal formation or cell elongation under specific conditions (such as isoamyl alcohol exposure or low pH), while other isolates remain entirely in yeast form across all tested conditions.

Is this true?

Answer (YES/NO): NO